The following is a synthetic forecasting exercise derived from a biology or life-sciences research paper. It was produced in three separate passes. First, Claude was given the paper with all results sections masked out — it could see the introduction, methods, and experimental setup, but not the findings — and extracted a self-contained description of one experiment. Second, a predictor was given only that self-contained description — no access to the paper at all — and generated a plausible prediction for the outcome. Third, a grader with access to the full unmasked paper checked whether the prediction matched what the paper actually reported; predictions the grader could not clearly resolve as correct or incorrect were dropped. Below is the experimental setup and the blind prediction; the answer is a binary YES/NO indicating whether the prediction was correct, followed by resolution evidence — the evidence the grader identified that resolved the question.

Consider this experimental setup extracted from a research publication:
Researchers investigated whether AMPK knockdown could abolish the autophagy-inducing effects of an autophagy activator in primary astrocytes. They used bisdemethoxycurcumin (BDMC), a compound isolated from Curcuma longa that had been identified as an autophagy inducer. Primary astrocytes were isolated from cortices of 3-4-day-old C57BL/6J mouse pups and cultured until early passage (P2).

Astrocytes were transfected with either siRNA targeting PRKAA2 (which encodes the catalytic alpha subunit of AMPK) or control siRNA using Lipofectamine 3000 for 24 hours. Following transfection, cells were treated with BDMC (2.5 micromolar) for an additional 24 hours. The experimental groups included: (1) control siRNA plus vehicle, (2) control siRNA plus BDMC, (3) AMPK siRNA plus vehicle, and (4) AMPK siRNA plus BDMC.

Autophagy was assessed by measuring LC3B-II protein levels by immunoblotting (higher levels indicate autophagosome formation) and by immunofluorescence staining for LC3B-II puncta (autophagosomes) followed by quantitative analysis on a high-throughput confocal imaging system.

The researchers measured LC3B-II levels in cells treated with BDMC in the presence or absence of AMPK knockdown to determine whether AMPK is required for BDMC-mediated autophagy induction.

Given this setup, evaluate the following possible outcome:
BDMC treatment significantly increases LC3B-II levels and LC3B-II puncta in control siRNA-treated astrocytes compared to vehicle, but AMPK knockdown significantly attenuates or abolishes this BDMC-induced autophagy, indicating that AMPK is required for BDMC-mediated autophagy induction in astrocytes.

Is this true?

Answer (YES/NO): YES